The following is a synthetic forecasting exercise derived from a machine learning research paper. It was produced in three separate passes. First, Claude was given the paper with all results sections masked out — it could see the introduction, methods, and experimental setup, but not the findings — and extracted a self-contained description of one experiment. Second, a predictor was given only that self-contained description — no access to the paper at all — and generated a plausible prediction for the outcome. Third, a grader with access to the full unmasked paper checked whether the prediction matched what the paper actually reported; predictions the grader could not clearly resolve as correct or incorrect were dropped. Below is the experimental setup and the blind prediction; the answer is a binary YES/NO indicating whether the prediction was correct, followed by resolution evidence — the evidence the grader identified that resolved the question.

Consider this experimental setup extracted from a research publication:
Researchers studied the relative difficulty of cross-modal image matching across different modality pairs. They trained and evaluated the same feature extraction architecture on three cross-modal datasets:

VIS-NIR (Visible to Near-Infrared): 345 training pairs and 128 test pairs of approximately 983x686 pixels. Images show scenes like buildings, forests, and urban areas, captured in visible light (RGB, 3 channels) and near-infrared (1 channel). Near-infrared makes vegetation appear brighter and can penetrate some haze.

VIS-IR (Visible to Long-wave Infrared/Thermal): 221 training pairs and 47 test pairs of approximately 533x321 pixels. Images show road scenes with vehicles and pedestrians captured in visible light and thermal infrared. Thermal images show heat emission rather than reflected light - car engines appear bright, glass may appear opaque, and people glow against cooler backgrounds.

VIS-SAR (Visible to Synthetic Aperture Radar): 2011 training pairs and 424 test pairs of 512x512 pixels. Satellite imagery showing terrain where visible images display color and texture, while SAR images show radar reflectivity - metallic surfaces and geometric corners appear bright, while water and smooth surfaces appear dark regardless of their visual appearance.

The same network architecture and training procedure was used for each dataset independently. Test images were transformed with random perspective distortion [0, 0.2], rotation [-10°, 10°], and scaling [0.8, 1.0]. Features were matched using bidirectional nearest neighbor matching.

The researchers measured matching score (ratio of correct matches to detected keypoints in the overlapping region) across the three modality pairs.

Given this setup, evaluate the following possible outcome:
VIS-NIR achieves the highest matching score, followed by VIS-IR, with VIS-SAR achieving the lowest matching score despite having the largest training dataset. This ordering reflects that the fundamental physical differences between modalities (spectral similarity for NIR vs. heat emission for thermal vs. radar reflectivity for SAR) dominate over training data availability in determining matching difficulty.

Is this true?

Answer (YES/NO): YES